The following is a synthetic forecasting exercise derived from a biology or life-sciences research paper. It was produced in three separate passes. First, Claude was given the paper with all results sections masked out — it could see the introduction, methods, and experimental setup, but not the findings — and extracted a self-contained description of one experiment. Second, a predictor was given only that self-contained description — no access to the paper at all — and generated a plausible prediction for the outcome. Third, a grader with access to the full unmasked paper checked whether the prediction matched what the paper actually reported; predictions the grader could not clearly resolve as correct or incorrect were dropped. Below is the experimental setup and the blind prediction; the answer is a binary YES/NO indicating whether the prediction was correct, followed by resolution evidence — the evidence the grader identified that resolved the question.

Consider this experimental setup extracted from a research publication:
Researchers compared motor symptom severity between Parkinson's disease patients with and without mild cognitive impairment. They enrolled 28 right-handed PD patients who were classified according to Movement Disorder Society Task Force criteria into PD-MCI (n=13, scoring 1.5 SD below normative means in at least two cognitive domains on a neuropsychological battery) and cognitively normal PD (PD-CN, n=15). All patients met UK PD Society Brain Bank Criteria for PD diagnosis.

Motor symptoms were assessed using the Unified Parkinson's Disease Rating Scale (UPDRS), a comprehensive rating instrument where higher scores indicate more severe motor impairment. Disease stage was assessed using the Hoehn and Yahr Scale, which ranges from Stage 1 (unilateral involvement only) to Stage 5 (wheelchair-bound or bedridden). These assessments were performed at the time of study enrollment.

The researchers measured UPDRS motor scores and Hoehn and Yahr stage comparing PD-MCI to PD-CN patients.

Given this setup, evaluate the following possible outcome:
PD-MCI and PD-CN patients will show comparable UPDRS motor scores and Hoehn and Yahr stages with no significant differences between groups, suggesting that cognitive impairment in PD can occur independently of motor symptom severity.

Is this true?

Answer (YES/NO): NO